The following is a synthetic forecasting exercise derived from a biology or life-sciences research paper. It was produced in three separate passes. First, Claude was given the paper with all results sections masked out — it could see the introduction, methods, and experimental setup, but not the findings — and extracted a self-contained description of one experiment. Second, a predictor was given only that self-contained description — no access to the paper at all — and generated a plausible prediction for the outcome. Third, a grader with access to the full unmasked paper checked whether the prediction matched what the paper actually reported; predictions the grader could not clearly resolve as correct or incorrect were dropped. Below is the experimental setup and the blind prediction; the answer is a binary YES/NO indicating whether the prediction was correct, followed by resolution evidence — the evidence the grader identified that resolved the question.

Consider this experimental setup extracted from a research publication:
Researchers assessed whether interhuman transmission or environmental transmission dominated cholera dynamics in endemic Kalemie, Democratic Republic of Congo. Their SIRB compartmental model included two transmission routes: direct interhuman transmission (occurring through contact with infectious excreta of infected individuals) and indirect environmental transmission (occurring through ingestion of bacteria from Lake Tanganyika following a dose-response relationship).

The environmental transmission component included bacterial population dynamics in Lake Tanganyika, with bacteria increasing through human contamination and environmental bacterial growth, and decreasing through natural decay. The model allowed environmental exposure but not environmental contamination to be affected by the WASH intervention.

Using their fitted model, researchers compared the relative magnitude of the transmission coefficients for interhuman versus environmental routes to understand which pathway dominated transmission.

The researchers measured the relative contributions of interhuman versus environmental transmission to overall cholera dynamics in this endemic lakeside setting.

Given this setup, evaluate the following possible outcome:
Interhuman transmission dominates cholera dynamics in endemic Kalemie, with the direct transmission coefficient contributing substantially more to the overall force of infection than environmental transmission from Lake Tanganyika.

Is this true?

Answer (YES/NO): NO